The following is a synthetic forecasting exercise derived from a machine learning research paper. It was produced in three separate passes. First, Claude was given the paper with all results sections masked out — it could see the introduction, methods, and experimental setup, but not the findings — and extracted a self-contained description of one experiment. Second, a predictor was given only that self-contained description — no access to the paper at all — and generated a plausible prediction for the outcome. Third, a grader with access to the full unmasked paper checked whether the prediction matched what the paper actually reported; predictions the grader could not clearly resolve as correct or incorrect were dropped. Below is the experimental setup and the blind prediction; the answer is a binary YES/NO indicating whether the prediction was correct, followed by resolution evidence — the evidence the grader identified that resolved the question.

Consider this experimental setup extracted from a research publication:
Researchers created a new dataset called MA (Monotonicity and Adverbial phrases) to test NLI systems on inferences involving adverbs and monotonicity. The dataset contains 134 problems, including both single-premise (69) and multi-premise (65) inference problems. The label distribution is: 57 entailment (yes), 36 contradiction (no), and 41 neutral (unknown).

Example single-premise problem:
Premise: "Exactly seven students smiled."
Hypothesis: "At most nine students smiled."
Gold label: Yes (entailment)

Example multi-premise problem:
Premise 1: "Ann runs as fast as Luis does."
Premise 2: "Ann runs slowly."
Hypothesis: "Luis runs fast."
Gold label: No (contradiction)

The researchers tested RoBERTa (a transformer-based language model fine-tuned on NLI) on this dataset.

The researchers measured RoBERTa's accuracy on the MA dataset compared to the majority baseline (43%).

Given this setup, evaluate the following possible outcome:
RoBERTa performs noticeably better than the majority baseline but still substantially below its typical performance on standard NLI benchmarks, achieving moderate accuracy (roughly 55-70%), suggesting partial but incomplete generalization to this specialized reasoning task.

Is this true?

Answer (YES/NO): YES